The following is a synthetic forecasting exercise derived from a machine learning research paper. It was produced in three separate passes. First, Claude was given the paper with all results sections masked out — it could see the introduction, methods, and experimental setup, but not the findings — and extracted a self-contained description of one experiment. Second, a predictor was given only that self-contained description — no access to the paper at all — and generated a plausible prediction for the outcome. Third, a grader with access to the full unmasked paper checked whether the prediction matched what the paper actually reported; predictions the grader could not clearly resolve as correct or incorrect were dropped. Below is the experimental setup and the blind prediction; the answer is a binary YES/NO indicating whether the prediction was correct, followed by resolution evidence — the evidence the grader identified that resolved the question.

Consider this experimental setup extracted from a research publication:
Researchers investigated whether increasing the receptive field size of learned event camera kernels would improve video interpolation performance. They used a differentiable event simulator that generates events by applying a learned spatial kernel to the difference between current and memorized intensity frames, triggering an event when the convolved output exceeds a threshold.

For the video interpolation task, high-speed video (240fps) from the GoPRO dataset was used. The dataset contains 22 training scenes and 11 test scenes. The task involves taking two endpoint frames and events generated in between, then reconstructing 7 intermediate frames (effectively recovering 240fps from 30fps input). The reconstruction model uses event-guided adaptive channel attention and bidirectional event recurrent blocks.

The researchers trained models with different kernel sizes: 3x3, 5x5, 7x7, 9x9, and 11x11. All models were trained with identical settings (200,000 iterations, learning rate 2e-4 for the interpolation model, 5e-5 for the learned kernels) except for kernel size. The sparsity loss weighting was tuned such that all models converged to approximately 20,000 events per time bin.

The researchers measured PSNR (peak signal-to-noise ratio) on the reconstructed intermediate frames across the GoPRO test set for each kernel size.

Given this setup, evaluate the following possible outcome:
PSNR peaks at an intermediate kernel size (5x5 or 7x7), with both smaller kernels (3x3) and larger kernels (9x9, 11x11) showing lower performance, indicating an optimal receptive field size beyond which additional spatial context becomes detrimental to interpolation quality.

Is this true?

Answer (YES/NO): NO